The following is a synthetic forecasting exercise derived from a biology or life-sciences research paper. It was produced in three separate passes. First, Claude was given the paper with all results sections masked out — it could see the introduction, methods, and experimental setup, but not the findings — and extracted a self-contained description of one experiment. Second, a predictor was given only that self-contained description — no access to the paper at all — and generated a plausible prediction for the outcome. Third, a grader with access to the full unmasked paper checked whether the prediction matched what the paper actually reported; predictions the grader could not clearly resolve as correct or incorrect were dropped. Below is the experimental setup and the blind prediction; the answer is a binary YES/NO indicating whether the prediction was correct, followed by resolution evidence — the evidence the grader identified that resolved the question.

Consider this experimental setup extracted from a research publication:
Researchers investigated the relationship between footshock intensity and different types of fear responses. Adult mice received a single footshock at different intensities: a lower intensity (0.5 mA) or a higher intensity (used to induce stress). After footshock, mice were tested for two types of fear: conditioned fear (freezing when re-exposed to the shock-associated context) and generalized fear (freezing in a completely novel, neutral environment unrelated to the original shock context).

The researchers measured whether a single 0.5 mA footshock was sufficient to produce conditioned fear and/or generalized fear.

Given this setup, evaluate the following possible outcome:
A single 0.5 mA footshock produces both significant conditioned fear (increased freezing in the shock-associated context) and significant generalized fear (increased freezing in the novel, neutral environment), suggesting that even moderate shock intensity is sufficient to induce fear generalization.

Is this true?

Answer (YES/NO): NO